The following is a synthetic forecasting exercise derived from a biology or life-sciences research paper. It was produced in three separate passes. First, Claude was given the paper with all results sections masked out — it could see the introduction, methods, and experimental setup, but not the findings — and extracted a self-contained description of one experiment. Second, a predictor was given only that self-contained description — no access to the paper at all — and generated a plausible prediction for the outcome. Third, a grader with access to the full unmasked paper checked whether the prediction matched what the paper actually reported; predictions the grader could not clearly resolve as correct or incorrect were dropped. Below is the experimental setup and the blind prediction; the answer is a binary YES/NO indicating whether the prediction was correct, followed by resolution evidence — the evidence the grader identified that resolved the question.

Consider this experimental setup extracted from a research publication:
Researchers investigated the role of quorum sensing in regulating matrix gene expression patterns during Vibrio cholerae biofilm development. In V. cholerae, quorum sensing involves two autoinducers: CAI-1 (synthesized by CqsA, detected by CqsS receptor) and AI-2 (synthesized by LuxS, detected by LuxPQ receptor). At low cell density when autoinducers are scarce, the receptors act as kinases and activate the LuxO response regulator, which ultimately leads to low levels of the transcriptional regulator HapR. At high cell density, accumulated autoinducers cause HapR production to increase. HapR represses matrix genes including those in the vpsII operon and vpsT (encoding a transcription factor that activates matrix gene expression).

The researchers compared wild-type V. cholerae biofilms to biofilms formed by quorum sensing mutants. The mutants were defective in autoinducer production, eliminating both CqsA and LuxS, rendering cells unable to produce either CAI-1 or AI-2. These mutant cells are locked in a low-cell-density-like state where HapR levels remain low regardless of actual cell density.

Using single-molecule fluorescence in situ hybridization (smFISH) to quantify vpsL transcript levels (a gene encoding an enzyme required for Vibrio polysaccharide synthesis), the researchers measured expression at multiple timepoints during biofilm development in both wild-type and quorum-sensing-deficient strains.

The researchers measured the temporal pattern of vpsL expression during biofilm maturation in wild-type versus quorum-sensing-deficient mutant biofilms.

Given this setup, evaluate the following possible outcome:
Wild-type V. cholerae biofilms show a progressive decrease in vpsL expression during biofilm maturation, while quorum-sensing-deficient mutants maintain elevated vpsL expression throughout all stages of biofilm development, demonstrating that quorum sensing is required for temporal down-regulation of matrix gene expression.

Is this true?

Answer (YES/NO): NO